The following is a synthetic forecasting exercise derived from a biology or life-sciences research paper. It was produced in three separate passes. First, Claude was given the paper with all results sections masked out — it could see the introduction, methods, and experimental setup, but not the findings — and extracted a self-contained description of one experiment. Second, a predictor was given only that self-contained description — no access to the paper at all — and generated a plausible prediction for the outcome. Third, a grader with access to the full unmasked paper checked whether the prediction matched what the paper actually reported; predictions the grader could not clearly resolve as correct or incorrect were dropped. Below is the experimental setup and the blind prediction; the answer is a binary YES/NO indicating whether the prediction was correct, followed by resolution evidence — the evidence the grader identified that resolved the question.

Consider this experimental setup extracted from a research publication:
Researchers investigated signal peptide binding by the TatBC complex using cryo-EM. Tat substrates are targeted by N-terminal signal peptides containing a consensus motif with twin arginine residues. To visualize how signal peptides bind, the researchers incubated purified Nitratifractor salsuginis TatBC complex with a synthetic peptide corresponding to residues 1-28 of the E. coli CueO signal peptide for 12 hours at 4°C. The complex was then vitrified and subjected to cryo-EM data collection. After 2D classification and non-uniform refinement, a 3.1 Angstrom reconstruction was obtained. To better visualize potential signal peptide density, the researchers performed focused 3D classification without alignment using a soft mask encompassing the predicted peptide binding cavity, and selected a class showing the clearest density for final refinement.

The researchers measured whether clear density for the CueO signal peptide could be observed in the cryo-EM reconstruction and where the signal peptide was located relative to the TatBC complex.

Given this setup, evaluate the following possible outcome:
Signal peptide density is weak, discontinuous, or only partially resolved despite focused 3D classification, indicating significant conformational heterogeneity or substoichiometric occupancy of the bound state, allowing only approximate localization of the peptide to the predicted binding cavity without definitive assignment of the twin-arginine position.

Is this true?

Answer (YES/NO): NO